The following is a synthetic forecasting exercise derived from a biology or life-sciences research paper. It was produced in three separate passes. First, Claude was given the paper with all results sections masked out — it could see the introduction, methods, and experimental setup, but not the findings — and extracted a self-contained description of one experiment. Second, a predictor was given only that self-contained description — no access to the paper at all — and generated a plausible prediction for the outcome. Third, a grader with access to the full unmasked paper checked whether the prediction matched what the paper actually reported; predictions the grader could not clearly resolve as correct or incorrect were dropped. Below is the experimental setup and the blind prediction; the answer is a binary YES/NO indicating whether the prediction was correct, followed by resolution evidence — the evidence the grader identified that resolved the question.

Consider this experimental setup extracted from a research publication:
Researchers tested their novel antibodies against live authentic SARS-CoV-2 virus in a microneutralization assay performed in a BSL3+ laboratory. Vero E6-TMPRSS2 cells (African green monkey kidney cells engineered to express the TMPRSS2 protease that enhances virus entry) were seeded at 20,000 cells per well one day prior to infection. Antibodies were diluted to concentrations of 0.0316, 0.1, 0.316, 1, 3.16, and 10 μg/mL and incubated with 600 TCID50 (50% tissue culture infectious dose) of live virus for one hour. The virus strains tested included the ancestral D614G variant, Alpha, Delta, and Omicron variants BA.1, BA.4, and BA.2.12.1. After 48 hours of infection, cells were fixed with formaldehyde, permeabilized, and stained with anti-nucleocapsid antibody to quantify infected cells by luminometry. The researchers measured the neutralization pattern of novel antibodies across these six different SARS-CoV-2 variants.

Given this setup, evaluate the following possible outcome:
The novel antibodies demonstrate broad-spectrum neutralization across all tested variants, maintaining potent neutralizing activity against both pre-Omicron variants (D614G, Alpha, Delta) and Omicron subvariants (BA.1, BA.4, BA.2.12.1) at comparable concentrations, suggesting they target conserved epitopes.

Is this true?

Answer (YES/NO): YES